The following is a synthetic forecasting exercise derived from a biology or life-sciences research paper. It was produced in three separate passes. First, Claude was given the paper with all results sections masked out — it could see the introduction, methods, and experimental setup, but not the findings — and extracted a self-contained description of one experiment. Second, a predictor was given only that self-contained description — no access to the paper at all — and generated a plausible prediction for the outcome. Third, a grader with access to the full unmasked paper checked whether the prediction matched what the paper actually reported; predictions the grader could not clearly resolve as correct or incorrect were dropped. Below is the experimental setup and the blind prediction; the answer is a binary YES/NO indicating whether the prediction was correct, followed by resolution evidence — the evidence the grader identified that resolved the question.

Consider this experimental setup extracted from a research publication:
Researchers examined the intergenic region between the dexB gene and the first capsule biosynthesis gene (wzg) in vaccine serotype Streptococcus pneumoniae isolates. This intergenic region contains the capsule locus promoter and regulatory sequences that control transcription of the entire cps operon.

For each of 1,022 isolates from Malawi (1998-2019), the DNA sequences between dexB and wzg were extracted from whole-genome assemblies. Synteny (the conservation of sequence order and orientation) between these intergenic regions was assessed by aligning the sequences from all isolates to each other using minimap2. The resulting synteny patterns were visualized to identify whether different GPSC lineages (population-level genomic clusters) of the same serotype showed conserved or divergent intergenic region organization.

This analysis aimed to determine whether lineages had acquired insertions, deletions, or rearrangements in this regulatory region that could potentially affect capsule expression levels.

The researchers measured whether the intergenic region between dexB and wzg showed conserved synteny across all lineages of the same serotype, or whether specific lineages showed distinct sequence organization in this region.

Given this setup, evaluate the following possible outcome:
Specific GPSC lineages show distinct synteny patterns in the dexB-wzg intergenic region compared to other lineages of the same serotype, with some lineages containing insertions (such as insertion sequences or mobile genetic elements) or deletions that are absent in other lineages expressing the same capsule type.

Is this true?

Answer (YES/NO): YES